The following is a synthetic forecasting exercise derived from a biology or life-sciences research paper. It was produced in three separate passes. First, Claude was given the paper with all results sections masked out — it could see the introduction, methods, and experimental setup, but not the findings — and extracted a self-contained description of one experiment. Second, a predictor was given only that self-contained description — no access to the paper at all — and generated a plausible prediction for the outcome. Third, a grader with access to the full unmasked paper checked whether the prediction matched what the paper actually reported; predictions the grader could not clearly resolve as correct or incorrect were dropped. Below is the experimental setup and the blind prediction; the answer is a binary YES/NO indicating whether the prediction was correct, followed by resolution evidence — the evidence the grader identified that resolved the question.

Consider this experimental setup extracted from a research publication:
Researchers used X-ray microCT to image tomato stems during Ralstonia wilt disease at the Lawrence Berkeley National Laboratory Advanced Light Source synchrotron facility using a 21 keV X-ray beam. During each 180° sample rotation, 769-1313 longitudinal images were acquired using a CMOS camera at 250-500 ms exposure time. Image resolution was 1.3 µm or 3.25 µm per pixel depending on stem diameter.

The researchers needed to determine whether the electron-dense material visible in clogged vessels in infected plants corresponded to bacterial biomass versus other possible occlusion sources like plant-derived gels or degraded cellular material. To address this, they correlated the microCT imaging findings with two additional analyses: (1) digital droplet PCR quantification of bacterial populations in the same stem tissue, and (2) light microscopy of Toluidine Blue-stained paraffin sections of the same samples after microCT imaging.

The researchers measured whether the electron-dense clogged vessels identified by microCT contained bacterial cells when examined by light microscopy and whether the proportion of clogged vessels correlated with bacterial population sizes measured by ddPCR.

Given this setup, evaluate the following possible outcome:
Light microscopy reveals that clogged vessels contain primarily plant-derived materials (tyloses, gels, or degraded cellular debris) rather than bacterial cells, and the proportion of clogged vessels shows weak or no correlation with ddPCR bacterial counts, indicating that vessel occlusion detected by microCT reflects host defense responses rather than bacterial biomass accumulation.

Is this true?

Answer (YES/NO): NO